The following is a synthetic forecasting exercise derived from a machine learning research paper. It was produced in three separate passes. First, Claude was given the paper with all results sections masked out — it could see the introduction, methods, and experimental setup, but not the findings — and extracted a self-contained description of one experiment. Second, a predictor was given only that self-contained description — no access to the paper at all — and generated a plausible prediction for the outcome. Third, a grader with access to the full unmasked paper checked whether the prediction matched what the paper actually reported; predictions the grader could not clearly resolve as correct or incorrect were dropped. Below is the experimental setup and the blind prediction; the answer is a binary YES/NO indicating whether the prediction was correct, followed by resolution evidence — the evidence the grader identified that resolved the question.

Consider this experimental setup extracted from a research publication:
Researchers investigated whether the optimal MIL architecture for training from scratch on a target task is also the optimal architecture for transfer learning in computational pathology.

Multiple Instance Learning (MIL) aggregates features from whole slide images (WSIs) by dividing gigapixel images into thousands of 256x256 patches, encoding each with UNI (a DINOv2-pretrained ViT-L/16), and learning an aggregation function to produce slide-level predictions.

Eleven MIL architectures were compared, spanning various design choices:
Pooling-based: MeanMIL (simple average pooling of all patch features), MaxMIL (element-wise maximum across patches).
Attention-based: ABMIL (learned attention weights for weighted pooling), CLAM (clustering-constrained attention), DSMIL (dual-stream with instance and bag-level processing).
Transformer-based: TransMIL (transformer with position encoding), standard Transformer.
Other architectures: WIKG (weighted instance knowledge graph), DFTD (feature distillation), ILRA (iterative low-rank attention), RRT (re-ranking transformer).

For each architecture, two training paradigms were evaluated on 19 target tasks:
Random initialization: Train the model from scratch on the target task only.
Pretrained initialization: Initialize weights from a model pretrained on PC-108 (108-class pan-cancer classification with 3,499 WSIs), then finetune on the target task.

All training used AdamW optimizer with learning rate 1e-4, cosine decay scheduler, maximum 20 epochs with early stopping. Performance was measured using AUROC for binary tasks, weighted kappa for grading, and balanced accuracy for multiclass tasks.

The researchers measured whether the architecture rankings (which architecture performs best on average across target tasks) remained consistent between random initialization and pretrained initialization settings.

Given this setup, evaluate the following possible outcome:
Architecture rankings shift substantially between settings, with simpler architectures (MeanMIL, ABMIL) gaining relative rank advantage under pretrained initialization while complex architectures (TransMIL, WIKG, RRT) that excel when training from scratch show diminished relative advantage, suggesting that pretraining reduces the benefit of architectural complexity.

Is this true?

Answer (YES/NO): NO